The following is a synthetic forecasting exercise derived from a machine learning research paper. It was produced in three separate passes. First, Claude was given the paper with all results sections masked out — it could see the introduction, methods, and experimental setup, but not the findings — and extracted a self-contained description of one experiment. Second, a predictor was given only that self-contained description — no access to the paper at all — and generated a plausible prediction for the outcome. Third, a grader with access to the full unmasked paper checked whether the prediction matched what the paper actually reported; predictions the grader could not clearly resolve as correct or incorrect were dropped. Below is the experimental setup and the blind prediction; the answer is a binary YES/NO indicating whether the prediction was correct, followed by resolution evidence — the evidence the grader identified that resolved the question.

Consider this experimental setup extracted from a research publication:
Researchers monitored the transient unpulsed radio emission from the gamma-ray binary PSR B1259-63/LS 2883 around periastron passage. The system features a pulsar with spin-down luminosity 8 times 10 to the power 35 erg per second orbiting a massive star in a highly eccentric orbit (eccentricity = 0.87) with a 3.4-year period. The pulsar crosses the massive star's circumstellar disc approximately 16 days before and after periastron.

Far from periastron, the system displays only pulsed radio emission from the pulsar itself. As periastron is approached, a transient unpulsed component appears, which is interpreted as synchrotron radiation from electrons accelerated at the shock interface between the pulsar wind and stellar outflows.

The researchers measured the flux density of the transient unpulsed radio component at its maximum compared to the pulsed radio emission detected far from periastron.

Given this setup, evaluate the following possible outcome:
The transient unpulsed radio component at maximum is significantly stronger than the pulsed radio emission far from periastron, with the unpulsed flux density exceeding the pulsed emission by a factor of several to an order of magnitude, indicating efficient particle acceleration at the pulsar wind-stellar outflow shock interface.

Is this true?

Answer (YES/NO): YES